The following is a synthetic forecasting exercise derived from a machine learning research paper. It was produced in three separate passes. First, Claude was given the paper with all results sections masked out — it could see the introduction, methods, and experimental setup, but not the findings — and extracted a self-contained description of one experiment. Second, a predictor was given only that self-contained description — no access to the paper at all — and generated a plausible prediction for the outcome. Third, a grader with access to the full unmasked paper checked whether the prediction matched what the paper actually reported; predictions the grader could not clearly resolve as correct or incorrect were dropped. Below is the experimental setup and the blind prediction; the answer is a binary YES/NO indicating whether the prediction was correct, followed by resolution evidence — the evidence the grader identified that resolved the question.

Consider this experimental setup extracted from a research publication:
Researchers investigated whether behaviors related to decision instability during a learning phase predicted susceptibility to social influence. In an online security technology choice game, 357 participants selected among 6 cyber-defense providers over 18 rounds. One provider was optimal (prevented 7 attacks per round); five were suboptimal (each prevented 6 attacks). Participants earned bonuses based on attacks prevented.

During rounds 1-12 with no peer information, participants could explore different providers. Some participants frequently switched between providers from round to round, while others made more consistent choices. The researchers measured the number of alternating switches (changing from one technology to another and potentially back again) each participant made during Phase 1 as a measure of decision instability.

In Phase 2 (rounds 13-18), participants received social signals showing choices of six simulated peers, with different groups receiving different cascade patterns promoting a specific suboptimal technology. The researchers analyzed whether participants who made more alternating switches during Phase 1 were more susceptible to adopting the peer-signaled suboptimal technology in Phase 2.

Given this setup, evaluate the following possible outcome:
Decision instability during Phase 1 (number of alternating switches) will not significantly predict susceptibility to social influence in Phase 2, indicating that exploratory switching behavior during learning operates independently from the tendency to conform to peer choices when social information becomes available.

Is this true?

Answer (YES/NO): YES